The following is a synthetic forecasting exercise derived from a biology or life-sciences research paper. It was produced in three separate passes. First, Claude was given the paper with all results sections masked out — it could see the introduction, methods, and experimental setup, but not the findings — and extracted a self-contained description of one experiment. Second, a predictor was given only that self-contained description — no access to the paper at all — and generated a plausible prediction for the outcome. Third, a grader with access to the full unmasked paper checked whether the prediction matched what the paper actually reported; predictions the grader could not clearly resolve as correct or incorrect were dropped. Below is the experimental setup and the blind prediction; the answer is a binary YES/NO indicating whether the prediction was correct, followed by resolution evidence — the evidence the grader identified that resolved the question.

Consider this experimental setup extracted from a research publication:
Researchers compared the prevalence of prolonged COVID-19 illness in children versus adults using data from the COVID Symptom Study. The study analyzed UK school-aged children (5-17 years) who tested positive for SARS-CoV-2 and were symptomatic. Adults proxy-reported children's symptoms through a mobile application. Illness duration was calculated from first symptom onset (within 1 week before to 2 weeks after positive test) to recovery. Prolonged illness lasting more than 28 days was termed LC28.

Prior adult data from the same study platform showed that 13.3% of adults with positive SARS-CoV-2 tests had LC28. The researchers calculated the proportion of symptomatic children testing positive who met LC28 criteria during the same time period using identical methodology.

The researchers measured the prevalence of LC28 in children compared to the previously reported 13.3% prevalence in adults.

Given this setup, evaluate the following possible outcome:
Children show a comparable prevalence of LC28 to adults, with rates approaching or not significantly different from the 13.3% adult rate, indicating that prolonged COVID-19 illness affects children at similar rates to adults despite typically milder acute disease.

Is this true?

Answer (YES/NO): NO